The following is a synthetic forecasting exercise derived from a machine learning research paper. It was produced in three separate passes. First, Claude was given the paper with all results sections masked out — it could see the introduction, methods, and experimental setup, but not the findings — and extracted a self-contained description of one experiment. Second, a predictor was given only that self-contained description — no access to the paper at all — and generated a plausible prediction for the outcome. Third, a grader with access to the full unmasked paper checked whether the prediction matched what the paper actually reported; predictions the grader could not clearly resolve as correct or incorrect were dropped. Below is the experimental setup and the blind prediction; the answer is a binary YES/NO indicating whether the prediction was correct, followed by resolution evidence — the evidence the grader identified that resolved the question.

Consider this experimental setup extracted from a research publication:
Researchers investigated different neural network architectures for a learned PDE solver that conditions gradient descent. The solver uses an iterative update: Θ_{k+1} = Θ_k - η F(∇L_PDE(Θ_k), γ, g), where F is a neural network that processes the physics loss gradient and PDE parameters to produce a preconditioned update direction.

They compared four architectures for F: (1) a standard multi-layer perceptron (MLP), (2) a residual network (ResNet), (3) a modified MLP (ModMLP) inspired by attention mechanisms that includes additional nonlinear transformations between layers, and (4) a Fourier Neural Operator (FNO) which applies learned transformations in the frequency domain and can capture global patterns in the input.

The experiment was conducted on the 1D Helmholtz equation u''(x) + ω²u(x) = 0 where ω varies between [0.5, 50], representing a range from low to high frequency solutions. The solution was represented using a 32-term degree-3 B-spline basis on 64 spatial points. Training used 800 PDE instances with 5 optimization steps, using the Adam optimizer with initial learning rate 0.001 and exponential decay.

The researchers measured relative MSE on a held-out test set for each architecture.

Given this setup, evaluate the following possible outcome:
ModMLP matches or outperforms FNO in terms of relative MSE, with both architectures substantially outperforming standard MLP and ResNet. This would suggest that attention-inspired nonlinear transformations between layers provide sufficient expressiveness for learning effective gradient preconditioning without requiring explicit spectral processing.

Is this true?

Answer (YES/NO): NO